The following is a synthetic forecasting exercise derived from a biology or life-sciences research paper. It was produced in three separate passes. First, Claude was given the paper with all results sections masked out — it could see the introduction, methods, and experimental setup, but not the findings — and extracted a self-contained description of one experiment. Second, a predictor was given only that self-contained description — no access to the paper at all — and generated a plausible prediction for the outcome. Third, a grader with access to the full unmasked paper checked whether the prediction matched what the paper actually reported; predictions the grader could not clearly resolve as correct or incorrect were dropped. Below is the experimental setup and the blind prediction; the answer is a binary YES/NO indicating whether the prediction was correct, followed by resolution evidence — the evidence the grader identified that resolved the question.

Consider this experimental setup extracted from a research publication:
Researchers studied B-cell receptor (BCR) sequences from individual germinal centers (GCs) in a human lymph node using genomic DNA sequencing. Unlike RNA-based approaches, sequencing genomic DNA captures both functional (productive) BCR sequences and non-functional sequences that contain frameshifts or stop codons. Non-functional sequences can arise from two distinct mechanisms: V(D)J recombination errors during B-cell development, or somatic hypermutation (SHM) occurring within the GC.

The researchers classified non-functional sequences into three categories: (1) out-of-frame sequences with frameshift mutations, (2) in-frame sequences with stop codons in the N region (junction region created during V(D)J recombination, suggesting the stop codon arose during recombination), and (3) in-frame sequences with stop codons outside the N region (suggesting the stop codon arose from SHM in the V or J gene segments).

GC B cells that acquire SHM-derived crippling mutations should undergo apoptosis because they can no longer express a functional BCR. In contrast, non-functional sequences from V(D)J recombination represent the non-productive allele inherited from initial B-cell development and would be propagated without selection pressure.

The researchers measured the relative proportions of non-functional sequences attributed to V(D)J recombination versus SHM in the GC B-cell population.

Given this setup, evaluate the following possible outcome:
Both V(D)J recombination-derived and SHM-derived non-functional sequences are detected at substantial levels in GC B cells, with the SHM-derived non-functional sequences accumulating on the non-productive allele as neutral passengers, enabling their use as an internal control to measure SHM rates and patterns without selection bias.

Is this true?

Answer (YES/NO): NO